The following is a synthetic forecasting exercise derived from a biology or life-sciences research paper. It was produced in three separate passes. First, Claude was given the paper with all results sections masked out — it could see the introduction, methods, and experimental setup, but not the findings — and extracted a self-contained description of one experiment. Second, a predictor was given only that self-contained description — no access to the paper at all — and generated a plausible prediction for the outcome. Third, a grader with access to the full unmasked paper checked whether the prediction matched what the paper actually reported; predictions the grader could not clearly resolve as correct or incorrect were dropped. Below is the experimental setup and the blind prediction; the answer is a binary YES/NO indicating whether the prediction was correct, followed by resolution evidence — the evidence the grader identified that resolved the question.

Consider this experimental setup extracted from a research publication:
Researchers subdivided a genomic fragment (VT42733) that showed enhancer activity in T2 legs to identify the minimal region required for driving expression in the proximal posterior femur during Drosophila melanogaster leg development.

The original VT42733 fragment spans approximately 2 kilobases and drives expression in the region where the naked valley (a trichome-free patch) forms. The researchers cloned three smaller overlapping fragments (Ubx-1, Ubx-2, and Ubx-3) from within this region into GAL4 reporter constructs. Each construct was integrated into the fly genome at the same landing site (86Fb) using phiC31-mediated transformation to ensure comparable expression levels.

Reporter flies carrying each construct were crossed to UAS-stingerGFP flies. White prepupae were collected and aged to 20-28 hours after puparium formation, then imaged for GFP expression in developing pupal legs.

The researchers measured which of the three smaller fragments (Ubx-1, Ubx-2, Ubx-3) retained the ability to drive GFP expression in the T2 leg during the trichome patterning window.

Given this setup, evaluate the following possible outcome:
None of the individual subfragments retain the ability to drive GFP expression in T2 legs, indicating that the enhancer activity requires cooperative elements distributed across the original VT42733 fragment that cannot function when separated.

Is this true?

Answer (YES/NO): NO